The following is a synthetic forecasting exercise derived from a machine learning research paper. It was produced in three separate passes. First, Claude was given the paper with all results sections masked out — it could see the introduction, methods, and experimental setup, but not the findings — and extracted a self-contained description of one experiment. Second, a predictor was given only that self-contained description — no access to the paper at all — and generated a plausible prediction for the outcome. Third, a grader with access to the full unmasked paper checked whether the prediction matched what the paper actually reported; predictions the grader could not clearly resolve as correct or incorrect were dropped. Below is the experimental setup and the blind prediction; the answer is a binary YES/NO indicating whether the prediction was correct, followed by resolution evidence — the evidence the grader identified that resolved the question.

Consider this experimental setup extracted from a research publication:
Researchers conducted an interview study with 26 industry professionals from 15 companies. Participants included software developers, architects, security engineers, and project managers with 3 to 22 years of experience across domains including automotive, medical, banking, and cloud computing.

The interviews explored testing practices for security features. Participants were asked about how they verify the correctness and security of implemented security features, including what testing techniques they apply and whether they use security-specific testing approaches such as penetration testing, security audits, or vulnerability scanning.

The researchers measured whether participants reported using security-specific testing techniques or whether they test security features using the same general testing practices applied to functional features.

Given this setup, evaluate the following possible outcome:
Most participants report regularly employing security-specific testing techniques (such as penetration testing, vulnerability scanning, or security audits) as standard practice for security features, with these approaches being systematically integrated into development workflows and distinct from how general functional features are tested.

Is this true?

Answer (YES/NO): NO